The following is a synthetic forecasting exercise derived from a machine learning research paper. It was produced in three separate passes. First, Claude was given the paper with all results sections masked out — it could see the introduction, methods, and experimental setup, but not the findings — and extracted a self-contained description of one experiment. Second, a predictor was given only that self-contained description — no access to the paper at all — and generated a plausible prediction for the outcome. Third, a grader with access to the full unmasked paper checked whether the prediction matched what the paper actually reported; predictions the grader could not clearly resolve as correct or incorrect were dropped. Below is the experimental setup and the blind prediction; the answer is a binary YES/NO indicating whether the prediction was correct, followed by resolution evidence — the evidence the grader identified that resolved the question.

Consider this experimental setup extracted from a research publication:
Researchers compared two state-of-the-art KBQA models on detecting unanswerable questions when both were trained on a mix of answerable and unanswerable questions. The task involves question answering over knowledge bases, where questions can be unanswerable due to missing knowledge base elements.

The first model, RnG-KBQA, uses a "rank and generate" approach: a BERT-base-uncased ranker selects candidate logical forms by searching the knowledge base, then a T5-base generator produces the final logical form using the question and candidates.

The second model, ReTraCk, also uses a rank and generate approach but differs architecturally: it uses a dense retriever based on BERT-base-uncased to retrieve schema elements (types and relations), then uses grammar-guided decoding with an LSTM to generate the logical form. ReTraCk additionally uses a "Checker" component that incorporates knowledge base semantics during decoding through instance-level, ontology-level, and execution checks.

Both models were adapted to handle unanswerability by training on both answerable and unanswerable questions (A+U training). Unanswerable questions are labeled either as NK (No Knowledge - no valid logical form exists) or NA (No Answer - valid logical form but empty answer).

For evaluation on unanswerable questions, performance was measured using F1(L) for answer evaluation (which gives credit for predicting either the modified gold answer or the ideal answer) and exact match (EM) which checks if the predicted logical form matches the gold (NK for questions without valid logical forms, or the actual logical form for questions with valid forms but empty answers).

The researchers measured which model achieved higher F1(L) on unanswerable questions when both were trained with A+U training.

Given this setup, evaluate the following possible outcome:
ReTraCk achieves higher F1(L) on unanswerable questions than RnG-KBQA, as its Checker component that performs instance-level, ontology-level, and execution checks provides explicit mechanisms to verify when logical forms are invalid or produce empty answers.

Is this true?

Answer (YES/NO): YES